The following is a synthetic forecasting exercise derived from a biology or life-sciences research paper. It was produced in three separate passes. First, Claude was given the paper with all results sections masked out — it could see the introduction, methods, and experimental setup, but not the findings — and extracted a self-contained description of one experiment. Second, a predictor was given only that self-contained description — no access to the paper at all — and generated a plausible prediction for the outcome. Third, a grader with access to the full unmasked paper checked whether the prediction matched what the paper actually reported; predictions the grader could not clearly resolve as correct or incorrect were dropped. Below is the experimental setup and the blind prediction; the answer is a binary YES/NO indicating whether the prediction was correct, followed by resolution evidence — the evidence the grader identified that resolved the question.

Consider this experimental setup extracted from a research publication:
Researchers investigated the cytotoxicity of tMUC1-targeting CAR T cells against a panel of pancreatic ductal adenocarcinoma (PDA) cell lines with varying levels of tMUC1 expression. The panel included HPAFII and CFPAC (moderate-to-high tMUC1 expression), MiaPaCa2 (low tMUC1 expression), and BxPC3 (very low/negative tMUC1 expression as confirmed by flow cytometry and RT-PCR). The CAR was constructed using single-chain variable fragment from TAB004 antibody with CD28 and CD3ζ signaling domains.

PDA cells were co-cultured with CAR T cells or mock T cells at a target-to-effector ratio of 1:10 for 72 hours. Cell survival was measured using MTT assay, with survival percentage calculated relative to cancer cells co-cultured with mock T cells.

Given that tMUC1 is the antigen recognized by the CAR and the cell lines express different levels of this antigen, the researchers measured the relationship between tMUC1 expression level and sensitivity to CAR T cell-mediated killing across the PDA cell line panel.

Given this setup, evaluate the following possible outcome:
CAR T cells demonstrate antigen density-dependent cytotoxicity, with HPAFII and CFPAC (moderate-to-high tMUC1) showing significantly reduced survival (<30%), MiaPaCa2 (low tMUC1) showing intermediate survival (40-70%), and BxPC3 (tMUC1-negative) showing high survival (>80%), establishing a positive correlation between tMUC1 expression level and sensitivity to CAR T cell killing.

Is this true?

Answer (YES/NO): NO